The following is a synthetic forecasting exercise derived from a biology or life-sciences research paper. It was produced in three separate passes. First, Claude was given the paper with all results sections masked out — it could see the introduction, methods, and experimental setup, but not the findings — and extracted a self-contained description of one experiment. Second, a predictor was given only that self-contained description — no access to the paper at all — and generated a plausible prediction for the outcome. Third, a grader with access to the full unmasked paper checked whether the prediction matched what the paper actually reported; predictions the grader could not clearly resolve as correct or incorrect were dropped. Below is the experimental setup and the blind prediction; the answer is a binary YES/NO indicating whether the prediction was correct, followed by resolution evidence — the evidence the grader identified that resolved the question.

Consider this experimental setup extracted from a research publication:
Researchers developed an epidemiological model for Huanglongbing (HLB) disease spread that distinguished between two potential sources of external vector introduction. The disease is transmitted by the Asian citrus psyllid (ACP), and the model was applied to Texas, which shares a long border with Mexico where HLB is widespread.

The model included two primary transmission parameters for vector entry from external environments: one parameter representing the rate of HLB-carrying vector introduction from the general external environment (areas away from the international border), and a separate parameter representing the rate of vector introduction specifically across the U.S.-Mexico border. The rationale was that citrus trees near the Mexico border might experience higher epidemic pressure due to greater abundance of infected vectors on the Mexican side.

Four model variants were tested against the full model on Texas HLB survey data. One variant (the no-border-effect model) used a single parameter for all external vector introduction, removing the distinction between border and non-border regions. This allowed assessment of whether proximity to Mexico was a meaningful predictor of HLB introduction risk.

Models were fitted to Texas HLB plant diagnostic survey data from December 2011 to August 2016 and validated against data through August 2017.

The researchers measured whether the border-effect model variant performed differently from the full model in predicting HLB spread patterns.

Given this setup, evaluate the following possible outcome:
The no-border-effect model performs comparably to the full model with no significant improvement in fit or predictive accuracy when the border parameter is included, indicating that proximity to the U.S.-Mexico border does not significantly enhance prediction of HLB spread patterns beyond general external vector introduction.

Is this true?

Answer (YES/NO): NO